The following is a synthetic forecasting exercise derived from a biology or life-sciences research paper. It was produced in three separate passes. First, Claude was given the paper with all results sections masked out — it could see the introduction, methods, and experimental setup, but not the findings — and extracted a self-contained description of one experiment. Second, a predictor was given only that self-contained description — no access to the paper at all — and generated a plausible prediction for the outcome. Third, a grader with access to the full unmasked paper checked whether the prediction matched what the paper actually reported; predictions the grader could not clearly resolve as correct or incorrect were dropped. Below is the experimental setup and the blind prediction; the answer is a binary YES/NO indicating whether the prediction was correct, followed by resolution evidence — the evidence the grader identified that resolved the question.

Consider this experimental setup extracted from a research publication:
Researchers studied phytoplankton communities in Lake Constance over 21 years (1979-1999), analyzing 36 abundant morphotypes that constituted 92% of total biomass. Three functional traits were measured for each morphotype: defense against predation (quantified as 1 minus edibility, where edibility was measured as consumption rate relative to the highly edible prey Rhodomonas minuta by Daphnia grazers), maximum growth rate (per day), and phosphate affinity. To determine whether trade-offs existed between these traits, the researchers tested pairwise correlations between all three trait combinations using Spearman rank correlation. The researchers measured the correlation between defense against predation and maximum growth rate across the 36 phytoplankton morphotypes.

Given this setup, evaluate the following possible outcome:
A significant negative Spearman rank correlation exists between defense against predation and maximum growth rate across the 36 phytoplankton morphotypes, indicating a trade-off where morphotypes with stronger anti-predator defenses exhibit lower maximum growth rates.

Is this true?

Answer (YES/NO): YES